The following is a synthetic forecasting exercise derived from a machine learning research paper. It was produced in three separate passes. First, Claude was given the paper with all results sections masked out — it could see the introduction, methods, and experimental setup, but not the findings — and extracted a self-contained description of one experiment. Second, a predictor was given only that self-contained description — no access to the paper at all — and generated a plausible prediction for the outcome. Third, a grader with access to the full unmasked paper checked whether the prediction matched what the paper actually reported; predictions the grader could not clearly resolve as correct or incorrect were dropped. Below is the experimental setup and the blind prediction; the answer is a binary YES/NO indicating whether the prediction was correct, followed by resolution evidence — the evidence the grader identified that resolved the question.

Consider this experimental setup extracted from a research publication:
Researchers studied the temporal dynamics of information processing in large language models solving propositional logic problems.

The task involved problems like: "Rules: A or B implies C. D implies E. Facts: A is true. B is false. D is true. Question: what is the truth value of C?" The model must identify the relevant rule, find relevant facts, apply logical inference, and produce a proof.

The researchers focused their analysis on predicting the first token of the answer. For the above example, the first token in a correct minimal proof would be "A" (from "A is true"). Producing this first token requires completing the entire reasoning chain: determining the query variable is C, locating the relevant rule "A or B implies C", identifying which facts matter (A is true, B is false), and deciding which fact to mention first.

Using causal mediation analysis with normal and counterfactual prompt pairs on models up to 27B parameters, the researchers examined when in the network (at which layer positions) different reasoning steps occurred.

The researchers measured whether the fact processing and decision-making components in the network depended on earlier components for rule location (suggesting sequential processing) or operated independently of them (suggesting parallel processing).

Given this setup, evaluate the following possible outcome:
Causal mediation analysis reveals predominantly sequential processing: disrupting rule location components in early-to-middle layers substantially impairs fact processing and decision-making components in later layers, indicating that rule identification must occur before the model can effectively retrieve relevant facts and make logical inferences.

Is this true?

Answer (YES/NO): YES